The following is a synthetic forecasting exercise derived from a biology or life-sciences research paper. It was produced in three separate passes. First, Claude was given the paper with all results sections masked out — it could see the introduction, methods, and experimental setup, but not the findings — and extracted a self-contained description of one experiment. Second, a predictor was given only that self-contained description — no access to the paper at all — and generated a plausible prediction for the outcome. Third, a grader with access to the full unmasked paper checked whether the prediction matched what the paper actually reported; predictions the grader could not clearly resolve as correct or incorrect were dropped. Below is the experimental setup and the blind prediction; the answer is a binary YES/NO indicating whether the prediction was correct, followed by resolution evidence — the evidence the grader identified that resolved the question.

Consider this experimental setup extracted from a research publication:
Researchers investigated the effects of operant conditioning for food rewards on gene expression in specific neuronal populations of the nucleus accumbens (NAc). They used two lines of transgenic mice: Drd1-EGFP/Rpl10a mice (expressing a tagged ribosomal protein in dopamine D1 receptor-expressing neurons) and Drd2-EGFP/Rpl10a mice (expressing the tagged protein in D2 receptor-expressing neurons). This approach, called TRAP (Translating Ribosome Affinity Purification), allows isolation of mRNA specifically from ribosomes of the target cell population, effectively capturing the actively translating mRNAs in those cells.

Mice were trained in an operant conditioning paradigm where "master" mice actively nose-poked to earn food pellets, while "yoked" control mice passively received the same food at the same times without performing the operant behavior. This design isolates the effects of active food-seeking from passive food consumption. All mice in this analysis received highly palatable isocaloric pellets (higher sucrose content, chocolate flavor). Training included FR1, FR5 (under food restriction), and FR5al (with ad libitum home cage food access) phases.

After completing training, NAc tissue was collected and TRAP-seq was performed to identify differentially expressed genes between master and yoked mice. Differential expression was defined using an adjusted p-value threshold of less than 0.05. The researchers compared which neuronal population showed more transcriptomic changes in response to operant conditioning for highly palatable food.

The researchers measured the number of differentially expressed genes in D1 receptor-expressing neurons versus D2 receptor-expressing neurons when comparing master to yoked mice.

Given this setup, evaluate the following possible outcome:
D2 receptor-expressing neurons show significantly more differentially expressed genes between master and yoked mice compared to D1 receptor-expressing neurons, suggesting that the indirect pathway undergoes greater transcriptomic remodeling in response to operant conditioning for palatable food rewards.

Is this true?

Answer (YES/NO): YES